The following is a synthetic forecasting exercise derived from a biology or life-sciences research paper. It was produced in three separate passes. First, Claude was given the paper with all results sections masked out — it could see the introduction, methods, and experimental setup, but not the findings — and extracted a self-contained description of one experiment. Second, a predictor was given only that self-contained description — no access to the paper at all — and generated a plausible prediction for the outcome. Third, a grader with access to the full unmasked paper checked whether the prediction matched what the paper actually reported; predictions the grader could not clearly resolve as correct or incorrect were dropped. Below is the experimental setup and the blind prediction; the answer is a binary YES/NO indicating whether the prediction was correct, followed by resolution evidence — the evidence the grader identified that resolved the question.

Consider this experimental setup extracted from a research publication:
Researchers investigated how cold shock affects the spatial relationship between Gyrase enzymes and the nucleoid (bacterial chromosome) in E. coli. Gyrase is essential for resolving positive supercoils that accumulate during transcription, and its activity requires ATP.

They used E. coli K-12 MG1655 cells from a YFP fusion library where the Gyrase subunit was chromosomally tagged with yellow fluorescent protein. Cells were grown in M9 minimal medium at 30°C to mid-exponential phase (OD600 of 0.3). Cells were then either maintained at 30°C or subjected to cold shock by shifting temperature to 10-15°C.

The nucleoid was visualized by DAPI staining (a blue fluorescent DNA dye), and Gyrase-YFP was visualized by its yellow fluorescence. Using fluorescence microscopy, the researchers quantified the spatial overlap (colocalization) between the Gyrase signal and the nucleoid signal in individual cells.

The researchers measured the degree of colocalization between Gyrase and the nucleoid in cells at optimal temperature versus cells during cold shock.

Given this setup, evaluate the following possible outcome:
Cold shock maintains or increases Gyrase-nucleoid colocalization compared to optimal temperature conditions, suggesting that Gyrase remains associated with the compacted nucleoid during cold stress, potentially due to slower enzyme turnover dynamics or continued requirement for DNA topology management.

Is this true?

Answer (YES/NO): YES